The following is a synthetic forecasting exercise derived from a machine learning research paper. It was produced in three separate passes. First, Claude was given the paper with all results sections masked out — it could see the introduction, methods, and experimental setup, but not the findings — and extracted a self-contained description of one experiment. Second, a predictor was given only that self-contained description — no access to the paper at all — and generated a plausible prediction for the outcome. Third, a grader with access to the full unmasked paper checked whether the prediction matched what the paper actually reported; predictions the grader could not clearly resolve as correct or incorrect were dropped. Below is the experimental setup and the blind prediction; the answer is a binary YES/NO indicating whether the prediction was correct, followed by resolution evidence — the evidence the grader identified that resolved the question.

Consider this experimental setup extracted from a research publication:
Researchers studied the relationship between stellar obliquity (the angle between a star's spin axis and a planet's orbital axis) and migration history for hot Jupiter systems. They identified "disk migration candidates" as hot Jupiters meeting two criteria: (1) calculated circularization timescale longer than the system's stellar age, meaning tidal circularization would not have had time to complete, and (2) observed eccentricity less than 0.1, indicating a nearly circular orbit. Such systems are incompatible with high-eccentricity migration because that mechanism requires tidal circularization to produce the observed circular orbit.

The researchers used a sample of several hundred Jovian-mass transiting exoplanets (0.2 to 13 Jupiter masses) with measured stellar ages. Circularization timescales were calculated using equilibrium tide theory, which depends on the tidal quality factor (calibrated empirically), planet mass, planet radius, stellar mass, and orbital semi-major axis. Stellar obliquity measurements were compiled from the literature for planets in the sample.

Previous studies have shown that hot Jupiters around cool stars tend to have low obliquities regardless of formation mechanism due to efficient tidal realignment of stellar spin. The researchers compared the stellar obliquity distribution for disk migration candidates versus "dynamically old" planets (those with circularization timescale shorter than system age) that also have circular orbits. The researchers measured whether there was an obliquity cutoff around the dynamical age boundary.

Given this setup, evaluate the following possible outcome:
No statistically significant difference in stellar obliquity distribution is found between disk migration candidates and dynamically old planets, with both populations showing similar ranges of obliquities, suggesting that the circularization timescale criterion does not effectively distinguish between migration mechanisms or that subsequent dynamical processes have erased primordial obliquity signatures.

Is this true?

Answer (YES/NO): NO